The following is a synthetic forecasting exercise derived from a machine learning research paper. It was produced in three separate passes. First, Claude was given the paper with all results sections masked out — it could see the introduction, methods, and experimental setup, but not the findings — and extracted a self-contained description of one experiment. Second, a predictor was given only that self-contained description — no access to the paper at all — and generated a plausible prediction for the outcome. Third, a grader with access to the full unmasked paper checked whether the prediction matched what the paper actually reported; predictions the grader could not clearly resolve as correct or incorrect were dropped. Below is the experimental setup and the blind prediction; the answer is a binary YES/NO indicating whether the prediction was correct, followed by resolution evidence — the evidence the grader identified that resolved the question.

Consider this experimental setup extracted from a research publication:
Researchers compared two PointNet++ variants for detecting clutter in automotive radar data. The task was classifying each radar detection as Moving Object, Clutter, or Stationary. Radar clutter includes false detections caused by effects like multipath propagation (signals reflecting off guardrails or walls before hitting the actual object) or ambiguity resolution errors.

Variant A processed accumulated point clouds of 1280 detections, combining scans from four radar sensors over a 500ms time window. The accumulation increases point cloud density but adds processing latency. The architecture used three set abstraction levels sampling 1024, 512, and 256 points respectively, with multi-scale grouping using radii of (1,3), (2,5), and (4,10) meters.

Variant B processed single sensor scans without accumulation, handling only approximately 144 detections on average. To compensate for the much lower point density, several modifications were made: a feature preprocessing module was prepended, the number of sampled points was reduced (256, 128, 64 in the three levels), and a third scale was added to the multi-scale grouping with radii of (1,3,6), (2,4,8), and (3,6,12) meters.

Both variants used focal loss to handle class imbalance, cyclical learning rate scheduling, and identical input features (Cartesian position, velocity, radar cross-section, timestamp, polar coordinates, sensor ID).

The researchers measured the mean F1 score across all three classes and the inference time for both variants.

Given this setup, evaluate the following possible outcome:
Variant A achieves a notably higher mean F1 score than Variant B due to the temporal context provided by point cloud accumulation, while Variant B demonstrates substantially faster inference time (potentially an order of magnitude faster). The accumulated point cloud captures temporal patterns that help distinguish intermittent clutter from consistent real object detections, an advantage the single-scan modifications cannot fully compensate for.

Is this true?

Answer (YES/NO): NO